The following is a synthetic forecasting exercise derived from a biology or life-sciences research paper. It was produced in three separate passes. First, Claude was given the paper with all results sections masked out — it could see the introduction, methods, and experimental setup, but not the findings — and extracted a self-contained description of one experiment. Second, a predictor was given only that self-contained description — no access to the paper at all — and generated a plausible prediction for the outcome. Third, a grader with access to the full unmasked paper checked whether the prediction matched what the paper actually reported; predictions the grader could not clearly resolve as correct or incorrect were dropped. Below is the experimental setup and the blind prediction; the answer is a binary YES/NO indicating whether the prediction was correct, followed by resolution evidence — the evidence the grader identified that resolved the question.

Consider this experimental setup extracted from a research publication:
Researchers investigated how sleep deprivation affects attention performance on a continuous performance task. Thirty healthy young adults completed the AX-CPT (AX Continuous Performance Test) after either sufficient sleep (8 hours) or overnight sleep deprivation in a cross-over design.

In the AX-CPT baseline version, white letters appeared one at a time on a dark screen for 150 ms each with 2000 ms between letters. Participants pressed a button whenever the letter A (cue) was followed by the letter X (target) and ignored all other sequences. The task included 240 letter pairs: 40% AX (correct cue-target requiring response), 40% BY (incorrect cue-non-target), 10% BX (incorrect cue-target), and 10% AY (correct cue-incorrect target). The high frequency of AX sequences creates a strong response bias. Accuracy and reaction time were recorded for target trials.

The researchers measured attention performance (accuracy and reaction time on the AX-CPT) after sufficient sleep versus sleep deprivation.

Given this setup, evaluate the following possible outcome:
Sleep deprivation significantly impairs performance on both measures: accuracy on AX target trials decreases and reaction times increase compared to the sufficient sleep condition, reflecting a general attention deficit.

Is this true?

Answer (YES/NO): YES